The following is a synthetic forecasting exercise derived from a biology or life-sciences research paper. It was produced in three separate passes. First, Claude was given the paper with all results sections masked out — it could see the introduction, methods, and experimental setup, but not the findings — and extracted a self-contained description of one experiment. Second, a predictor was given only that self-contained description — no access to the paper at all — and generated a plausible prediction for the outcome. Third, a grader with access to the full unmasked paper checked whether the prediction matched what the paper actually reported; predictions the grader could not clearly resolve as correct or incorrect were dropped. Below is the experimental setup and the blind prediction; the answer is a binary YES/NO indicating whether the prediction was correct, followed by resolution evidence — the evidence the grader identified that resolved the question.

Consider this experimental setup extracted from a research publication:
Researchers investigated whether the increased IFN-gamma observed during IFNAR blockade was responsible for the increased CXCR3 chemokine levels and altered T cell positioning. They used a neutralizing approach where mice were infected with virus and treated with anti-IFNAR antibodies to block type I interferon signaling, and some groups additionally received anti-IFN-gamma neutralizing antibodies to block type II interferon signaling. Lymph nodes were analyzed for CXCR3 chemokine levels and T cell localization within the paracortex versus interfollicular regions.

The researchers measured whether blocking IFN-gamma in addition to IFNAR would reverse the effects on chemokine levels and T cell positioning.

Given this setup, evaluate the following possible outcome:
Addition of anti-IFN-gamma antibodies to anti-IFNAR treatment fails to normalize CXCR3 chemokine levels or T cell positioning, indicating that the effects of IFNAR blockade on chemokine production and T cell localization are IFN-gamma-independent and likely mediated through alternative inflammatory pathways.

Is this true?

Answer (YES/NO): NO